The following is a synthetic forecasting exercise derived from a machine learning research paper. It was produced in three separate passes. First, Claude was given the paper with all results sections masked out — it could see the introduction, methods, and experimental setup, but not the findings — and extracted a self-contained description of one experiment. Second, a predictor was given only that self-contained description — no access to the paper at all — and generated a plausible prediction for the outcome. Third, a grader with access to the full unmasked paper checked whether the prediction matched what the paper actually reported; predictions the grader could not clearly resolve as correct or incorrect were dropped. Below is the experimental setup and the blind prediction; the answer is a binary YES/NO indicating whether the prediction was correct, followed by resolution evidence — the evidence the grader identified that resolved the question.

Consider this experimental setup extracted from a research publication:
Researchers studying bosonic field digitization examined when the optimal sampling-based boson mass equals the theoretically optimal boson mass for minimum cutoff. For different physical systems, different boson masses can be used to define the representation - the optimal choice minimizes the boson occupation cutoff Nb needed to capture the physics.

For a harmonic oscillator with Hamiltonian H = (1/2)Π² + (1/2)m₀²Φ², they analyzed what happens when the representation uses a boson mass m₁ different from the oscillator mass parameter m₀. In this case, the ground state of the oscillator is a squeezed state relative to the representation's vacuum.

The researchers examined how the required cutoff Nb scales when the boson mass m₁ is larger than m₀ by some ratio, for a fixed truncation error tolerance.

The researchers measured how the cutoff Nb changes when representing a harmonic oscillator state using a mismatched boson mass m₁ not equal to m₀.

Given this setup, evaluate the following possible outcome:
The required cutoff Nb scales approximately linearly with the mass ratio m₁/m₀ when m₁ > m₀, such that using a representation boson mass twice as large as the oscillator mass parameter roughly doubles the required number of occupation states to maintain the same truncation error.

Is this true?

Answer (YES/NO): YES